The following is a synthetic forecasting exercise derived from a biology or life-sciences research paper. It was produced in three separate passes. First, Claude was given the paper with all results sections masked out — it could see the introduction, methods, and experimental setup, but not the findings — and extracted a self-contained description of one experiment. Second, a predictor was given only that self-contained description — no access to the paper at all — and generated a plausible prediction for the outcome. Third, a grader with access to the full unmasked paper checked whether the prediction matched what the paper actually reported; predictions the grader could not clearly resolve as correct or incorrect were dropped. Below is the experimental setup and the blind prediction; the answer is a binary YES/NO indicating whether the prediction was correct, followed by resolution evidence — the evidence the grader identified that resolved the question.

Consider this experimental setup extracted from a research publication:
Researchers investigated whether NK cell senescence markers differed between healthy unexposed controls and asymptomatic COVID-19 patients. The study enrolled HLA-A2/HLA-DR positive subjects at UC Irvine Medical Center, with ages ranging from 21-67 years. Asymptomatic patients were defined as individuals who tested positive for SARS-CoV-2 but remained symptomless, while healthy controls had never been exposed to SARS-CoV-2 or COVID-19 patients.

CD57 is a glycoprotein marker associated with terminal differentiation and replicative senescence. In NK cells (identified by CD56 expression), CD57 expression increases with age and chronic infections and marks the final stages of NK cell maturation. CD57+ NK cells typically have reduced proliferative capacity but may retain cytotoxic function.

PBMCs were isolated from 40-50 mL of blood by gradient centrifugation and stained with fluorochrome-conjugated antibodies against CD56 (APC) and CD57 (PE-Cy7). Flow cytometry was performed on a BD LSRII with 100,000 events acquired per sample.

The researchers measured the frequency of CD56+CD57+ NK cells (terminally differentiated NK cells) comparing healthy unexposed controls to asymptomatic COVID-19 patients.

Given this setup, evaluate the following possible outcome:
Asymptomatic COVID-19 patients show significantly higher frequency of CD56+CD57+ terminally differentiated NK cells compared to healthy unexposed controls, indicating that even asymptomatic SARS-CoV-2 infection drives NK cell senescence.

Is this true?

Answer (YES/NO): NO